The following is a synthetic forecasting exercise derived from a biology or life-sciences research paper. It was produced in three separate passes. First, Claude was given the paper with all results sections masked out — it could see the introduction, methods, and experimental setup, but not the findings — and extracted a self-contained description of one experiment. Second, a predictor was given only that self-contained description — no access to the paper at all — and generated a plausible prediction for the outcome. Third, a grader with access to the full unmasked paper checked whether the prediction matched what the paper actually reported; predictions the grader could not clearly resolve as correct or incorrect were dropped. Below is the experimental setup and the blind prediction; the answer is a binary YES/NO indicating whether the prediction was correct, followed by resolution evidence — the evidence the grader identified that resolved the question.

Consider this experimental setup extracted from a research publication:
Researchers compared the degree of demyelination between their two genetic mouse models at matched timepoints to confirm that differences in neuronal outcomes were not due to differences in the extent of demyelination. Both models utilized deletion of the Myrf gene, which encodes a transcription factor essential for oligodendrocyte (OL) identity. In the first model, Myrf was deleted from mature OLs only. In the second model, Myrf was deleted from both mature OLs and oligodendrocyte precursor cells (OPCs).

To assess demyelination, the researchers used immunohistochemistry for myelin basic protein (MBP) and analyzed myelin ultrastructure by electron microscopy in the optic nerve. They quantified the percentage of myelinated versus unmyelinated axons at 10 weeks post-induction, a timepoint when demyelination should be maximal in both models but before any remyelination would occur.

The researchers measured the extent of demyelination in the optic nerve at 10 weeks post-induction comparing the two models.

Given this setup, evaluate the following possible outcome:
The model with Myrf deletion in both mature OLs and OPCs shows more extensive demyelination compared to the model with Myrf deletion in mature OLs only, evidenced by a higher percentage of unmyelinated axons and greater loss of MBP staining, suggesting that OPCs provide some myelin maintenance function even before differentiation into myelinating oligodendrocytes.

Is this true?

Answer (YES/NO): NO